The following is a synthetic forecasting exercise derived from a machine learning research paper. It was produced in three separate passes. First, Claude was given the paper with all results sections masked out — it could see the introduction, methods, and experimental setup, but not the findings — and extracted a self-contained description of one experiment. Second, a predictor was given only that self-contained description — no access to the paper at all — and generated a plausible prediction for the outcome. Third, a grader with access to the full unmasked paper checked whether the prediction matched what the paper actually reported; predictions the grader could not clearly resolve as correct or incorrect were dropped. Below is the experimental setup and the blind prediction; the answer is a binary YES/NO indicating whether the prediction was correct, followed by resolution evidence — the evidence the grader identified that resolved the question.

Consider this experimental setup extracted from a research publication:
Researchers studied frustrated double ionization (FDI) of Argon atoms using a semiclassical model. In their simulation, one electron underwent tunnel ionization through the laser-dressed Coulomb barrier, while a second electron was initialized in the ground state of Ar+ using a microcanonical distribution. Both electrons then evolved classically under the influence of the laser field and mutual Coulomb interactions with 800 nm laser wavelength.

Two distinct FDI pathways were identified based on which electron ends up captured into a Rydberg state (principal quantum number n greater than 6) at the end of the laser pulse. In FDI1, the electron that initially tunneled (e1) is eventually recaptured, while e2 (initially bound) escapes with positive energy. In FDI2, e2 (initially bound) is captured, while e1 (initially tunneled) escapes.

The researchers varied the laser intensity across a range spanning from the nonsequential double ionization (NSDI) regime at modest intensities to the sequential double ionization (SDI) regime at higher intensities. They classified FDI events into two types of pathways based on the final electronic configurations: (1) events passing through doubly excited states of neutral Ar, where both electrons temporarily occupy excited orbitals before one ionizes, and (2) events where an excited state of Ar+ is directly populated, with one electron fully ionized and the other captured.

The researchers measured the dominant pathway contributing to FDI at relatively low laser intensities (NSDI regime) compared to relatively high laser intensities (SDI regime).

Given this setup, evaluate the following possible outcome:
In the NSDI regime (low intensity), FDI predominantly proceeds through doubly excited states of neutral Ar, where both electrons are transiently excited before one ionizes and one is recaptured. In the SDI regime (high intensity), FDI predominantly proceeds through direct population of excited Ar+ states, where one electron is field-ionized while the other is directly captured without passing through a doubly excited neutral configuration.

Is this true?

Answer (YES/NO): YES